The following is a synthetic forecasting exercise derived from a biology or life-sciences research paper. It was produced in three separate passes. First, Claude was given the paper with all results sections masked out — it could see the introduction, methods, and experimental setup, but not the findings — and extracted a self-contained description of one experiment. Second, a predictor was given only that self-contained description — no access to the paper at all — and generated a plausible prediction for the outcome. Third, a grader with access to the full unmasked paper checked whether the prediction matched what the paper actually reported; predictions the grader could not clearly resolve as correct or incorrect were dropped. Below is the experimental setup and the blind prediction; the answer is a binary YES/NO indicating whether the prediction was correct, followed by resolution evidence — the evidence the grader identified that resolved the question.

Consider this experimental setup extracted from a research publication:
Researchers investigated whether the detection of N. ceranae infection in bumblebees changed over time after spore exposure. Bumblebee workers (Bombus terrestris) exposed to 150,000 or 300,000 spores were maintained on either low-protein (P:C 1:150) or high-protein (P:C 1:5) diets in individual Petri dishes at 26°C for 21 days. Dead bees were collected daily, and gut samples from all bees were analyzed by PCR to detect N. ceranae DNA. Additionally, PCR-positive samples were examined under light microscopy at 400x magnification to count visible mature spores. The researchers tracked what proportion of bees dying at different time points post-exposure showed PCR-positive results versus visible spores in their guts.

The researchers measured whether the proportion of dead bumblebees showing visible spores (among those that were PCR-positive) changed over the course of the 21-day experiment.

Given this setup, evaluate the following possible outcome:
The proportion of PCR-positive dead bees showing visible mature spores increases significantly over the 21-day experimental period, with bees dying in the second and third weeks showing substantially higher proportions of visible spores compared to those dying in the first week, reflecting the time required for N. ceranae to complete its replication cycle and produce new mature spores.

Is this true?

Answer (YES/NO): NO